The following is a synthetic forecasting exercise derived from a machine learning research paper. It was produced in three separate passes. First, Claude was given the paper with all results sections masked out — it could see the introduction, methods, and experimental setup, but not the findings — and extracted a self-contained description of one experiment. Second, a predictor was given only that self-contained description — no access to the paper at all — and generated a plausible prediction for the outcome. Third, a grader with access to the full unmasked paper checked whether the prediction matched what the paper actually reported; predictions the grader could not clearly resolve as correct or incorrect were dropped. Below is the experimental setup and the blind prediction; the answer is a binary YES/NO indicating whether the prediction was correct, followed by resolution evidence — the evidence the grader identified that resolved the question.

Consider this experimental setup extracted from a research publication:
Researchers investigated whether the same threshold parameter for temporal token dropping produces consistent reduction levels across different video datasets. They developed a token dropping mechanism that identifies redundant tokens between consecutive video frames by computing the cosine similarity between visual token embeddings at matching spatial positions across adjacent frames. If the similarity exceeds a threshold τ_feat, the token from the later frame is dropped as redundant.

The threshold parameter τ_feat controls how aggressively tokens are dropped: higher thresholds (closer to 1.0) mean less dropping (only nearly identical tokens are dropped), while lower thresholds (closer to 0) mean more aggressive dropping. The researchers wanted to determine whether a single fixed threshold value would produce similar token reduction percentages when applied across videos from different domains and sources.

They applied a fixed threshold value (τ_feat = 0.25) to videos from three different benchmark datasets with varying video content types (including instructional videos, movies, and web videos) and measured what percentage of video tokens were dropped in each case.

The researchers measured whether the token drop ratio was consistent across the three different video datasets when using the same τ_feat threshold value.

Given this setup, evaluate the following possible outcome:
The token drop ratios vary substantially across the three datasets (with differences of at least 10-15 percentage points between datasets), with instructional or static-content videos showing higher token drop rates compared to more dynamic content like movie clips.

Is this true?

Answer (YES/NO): NO